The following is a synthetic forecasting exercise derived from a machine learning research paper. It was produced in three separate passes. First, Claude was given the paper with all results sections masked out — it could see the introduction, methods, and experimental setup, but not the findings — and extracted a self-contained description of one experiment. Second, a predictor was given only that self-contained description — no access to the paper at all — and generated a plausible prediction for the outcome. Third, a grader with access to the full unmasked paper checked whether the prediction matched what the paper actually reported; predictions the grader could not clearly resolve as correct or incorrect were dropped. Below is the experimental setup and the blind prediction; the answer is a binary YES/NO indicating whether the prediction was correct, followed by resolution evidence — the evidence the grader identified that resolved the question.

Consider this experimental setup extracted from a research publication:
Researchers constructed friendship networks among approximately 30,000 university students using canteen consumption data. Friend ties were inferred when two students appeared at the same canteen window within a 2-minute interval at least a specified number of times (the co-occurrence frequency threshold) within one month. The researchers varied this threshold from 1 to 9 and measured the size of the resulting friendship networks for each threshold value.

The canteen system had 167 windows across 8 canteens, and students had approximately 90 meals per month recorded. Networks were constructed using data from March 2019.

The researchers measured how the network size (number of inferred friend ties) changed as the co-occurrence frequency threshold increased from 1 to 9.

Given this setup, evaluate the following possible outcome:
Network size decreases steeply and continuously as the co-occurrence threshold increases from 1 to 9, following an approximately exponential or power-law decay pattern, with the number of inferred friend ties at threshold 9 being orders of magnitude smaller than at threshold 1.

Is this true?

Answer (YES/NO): NO